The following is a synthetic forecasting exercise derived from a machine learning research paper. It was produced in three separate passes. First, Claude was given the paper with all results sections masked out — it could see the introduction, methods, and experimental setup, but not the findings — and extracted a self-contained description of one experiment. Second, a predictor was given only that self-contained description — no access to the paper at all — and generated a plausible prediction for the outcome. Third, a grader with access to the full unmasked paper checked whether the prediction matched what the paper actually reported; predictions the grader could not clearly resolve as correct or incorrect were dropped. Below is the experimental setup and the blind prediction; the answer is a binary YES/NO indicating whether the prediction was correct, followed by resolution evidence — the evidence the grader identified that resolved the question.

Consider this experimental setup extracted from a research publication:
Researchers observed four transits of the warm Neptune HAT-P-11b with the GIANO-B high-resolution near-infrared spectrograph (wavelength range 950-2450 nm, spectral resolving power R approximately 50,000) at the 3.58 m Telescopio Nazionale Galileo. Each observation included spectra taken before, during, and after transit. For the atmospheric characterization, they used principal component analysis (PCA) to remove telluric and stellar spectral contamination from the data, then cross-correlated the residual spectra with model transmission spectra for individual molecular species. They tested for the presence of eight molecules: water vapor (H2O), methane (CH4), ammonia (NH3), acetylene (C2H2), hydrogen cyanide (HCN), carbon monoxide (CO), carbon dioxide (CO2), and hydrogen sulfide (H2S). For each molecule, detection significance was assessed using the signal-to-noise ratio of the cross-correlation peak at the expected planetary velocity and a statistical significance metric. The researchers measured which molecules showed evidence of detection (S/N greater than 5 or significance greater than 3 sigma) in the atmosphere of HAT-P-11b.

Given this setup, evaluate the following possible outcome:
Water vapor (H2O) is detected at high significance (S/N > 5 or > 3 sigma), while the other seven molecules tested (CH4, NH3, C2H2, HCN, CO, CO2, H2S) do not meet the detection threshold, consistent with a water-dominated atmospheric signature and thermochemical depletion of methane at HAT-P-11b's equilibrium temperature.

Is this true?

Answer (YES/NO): NO